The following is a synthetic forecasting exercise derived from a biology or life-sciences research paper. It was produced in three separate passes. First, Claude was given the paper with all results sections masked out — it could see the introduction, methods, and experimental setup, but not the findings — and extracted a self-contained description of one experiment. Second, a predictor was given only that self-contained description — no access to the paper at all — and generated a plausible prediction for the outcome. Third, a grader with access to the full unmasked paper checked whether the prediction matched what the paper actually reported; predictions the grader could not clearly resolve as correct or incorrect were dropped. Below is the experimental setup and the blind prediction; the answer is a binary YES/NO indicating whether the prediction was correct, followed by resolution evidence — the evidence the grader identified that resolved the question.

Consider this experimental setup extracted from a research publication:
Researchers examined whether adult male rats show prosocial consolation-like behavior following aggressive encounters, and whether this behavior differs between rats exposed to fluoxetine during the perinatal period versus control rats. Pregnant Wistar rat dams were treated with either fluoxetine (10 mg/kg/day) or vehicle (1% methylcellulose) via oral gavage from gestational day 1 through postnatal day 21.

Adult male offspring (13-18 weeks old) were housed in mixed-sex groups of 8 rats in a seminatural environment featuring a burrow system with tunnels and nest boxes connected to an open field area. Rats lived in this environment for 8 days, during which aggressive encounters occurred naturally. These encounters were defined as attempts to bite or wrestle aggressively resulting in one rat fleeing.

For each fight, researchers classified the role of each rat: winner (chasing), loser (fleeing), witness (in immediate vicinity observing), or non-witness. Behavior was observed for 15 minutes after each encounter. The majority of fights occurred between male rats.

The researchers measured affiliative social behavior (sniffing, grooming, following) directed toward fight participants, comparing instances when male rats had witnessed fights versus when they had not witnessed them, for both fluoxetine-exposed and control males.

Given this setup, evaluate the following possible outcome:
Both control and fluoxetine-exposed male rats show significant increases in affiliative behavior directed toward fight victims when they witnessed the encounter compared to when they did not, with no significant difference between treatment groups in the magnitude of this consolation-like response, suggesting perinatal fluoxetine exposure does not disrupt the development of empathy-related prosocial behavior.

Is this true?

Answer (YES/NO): NO